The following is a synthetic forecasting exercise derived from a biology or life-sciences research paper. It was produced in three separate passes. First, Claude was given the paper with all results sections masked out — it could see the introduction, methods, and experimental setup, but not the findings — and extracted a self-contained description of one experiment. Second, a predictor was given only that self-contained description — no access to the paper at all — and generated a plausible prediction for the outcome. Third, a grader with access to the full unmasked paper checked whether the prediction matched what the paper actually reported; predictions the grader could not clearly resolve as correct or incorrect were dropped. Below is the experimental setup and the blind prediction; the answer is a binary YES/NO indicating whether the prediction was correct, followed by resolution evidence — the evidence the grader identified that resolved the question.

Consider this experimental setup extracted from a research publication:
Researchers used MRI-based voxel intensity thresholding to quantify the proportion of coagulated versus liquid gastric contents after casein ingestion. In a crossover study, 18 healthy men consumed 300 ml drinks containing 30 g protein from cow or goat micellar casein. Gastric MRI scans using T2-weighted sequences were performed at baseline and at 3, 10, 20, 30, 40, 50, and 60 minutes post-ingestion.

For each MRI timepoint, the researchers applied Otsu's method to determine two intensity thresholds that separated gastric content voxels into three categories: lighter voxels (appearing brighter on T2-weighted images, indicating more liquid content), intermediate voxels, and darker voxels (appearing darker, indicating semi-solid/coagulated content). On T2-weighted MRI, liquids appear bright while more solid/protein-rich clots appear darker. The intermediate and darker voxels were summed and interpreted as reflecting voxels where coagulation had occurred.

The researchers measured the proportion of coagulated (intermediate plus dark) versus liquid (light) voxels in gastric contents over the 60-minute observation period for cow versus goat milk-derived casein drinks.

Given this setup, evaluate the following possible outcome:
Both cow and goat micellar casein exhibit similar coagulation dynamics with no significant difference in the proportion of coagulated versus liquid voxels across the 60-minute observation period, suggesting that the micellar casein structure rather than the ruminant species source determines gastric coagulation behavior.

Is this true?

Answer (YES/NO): NO